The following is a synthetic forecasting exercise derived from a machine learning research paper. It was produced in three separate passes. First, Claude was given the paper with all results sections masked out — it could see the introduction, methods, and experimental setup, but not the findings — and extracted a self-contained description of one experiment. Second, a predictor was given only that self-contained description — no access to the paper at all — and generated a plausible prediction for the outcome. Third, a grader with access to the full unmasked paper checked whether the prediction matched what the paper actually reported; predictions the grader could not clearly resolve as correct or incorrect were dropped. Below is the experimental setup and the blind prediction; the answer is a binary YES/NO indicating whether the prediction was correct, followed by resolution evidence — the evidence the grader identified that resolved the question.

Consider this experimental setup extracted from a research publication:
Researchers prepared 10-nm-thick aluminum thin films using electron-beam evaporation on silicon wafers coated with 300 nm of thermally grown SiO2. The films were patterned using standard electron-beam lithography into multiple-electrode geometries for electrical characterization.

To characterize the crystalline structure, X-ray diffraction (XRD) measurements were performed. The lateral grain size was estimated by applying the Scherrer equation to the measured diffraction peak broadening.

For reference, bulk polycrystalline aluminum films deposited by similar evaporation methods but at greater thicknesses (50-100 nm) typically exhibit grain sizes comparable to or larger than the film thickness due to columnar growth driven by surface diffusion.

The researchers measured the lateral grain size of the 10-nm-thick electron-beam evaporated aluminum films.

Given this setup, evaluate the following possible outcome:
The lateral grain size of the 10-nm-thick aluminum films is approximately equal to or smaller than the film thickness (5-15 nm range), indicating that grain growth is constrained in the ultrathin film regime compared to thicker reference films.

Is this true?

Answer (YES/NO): YES